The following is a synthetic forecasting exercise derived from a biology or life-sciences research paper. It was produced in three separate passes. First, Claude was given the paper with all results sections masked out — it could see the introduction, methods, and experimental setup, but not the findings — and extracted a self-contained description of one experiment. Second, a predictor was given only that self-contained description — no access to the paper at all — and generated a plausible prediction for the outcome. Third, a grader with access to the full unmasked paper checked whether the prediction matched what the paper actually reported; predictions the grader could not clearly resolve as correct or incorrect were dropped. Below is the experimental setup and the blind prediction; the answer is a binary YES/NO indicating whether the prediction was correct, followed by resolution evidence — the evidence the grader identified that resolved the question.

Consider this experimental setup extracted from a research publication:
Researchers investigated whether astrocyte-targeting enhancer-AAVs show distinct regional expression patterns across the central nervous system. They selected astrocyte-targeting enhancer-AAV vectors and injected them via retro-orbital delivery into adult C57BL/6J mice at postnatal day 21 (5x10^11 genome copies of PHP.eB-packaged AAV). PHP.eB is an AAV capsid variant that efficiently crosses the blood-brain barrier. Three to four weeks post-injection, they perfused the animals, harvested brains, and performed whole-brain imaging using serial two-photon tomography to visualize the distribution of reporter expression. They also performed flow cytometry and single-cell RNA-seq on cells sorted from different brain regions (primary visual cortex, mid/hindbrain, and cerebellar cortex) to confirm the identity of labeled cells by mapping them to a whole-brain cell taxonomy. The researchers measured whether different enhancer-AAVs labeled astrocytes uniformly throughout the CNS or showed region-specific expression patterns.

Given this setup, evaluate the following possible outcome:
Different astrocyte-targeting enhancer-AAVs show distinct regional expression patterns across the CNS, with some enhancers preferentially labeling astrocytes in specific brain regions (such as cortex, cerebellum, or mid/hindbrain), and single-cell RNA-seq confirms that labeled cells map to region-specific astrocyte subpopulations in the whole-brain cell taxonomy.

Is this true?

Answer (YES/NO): YES